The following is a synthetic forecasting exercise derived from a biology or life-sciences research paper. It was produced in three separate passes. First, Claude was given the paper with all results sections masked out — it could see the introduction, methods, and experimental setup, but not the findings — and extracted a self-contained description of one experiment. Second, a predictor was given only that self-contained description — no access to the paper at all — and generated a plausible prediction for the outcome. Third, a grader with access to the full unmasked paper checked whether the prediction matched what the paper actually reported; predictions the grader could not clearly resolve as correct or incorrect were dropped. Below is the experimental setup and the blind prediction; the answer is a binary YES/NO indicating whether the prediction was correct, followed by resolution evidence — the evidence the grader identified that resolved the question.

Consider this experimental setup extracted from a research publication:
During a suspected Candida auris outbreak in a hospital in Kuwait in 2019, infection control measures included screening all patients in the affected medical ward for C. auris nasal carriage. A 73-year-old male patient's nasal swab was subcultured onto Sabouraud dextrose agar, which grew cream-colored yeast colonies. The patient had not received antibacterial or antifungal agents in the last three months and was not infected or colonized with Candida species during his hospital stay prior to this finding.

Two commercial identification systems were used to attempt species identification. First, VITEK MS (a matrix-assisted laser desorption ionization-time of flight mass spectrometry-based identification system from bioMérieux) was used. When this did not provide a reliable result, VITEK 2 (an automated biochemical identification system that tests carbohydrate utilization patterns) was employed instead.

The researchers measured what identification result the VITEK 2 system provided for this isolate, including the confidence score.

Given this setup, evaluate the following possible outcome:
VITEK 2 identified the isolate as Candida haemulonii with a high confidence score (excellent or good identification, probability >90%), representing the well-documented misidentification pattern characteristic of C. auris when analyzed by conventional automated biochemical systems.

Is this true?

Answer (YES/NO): NO